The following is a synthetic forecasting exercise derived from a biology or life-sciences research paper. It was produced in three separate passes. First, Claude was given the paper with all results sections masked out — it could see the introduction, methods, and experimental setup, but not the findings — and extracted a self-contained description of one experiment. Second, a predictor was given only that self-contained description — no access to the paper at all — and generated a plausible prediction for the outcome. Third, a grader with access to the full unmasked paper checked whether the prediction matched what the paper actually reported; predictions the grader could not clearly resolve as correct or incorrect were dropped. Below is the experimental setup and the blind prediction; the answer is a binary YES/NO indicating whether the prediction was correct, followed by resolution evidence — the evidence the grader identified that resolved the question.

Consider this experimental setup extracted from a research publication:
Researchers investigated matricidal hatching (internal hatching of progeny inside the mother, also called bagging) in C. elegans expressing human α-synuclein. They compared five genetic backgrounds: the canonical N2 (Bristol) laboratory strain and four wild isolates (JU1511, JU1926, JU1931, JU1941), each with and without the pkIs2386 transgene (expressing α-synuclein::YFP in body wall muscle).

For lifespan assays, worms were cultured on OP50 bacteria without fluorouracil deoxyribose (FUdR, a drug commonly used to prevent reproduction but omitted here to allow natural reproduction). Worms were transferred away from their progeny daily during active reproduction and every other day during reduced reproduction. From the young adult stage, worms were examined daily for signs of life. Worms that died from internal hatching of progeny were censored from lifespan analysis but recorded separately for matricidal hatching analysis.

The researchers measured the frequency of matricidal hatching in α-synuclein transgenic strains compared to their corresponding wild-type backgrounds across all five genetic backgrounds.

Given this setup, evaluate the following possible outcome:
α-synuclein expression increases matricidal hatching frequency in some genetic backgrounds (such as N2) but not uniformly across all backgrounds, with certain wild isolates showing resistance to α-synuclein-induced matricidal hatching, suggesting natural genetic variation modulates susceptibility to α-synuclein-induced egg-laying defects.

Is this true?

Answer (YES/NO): NO